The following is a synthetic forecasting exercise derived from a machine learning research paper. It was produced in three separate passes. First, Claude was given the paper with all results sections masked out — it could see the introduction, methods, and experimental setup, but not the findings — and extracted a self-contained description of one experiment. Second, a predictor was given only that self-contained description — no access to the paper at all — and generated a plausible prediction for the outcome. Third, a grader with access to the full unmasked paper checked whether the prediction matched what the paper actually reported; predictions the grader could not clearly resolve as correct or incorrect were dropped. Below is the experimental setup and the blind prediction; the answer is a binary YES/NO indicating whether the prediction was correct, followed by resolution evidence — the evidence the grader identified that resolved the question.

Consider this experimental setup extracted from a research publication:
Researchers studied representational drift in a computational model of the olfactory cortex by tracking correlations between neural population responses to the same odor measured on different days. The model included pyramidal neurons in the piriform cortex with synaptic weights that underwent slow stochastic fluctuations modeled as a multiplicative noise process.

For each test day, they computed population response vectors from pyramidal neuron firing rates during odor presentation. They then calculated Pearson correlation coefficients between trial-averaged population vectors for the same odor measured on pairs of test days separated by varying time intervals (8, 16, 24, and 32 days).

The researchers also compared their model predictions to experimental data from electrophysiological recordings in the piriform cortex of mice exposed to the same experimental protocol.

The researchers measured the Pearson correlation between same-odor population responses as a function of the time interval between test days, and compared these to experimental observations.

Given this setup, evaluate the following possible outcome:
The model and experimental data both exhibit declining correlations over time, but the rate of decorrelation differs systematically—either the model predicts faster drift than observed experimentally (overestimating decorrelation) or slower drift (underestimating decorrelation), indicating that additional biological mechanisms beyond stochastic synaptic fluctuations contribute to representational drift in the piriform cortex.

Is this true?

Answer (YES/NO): NO